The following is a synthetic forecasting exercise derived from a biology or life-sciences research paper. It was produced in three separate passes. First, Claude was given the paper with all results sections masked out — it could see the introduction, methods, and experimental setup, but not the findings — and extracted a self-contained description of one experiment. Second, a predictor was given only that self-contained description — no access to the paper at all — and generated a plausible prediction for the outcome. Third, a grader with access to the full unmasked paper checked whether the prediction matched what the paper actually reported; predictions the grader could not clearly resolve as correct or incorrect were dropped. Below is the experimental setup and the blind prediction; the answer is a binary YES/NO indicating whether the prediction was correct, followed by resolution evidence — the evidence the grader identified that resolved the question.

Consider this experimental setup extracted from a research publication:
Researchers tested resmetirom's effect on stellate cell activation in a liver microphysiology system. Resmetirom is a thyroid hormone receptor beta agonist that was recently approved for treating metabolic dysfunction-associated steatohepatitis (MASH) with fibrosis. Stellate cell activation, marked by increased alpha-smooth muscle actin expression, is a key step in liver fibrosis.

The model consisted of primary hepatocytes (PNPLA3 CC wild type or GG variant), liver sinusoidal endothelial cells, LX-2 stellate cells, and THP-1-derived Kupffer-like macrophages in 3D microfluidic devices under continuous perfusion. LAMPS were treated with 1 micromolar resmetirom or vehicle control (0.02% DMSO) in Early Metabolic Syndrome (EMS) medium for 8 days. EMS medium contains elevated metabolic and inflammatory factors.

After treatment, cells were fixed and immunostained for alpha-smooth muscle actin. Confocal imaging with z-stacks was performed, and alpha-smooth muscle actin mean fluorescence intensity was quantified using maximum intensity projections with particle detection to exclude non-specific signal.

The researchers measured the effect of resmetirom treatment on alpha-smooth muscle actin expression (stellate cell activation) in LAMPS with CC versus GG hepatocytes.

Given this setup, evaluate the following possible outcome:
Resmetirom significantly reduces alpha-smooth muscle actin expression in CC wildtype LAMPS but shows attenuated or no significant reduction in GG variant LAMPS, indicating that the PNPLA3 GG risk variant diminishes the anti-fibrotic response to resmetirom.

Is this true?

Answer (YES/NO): YES